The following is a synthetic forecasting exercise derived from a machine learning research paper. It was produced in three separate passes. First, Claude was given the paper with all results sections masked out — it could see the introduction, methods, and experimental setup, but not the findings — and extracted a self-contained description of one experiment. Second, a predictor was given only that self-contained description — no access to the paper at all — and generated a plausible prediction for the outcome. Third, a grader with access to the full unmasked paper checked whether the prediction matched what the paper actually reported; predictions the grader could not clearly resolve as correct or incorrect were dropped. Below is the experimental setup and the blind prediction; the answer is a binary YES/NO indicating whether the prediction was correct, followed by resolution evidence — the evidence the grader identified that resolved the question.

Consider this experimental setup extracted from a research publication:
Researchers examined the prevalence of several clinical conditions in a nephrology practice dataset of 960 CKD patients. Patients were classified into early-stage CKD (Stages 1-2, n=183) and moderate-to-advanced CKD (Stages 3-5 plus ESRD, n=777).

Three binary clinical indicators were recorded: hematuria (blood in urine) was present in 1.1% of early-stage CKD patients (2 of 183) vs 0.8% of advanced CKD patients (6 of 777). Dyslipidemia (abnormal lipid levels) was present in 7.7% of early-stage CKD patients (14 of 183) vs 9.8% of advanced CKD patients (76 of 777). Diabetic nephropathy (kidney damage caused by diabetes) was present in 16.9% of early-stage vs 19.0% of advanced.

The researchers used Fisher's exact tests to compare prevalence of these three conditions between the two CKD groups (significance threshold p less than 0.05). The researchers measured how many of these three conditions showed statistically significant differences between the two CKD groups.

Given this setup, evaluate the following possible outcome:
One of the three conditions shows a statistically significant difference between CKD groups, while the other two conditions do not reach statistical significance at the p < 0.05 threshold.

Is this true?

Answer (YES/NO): NO